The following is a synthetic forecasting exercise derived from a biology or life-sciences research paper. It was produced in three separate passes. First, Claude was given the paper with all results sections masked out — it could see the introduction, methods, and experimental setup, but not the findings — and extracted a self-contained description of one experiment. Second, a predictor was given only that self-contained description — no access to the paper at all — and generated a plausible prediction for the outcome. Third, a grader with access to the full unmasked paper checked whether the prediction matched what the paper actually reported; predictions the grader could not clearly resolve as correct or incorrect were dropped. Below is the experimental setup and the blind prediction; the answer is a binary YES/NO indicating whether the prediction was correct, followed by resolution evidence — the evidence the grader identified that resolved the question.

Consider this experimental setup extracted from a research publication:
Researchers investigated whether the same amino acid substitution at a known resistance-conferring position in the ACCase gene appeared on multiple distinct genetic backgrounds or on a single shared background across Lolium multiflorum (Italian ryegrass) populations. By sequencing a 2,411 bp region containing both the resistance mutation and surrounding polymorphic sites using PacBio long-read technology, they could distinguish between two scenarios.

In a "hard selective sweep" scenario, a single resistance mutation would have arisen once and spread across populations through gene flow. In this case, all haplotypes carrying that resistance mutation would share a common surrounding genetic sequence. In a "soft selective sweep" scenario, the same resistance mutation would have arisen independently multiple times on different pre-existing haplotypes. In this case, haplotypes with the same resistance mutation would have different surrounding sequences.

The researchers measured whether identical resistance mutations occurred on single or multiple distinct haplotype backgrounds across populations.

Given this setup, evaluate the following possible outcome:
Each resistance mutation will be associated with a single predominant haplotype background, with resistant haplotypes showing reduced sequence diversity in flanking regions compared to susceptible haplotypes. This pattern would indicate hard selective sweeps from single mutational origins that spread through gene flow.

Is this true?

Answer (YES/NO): NO